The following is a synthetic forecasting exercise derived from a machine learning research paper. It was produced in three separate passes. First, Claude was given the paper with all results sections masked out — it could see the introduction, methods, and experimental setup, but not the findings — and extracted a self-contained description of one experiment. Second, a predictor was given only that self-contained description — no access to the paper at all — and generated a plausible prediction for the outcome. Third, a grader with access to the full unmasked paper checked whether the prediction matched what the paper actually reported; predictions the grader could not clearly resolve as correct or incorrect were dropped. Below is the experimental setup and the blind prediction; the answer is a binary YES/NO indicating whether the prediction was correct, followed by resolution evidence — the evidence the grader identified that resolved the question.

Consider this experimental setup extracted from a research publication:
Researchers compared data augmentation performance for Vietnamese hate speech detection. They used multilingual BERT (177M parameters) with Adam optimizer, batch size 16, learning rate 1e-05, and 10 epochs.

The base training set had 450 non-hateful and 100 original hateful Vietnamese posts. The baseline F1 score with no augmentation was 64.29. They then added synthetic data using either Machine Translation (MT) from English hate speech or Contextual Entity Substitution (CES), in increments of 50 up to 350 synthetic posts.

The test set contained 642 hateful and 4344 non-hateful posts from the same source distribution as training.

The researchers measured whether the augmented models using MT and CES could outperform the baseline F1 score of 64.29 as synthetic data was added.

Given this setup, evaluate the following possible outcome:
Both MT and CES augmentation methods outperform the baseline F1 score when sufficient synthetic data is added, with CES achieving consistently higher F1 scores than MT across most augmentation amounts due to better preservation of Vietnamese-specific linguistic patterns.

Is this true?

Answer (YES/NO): NO